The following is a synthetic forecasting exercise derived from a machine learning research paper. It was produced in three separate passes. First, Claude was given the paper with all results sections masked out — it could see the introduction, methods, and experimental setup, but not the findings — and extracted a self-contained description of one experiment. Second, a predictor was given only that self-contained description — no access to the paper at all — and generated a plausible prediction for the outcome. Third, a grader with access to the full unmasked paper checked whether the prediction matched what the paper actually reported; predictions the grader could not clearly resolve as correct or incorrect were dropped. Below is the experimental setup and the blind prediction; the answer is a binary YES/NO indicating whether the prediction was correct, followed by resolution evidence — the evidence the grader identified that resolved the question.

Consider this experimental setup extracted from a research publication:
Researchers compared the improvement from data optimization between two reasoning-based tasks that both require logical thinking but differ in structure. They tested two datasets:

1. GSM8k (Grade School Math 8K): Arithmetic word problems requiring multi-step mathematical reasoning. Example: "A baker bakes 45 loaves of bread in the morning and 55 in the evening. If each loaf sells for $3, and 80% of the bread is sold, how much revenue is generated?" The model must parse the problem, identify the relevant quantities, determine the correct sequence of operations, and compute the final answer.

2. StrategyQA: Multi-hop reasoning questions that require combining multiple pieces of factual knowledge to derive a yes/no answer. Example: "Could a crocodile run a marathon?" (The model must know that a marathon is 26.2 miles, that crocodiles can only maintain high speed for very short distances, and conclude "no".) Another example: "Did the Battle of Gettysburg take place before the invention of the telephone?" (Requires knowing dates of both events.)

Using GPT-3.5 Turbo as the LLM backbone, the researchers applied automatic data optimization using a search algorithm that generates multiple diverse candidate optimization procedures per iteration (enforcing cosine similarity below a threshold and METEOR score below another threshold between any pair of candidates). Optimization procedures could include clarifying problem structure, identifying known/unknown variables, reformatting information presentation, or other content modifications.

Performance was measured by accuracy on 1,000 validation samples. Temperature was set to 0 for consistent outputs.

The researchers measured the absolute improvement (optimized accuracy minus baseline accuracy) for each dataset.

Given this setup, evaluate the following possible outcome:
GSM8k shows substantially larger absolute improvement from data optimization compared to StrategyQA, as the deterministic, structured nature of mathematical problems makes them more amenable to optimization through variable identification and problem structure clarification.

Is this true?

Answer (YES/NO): YES